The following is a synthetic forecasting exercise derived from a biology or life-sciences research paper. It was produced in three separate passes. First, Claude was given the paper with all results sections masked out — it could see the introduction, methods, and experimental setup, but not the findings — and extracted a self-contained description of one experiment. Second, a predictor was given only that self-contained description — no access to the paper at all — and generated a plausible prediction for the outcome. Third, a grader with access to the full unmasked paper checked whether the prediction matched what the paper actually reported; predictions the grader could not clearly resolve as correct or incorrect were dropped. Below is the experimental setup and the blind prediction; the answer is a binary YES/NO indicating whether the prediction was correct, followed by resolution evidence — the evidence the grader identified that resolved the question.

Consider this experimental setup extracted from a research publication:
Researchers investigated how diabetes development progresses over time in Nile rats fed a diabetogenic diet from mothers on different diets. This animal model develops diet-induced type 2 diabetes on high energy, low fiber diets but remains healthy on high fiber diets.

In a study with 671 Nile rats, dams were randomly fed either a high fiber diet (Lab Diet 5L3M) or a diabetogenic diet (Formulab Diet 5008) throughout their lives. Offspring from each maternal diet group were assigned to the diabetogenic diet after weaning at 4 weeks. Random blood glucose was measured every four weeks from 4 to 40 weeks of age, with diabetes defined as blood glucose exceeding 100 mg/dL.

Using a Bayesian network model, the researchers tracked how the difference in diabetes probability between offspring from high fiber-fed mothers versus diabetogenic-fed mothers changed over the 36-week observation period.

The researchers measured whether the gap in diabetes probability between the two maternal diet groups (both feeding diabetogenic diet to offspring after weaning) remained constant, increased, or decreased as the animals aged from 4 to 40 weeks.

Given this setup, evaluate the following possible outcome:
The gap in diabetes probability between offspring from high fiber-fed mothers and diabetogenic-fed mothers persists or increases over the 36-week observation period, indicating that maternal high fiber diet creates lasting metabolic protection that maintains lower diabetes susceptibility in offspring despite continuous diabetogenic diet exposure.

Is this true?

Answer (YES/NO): YES